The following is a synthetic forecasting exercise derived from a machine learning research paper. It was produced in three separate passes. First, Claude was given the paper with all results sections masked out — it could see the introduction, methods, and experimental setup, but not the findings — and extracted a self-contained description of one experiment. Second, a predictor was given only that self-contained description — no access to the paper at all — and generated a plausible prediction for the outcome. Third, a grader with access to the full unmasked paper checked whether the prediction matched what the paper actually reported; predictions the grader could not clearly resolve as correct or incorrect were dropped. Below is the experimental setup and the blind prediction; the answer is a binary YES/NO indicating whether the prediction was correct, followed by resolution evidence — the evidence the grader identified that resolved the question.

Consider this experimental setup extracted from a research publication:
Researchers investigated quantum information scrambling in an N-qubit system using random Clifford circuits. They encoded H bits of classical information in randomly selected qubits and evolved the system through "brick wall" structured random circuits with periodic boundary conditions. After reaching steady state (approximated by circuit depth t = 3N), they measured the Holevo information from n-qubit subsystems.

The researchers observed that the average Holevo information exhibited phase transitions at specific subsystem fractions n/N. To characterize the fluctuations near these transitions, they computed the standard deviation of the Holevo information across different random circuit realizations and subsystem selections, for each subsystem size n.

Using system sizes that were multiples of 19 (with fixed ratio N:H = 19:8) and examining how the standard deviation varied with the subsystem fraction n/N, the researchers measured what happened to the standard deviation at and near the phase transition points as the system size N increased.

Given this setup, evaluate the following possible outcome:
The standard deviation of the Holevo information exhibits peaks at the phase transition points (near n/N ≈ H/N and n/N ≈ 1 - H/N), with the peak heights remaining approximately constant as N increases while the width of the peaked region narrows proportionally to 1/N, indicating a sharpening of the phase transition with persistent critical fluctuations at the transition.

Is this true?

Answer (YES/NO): NO